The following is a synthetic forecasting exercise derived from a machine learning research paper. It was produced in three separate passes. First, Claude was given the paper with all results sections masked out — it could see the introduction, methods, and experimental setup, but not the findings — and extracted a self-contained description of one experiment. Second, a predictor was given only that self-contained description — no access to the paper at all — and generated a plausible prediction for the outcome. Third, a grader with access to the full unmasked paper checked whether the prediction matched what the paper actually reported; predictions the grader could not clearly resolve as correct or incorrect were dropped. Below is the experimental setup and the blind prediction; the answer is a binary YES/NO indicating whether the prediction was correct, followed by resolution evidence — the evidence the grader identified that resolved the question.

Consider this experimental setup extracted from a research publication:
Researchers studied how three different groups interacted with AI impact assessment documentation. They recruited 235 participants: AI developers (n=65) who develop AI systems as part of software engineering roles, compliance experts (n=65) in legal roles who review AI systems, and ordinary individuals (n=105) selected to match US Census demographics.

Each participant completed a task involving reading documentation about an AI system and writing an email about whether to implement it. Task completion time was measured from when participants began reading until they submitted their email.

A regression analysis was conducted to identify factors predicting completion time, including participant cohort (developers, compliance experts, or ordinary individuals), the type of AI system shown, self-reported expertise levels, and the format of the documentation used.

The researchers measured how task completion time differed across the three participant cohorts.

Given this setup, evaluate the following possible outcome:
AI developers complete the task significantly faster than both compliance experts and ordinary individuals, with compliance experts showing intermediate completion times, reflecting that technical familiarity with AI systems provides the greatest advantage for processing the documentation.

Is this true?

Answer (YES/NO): NO